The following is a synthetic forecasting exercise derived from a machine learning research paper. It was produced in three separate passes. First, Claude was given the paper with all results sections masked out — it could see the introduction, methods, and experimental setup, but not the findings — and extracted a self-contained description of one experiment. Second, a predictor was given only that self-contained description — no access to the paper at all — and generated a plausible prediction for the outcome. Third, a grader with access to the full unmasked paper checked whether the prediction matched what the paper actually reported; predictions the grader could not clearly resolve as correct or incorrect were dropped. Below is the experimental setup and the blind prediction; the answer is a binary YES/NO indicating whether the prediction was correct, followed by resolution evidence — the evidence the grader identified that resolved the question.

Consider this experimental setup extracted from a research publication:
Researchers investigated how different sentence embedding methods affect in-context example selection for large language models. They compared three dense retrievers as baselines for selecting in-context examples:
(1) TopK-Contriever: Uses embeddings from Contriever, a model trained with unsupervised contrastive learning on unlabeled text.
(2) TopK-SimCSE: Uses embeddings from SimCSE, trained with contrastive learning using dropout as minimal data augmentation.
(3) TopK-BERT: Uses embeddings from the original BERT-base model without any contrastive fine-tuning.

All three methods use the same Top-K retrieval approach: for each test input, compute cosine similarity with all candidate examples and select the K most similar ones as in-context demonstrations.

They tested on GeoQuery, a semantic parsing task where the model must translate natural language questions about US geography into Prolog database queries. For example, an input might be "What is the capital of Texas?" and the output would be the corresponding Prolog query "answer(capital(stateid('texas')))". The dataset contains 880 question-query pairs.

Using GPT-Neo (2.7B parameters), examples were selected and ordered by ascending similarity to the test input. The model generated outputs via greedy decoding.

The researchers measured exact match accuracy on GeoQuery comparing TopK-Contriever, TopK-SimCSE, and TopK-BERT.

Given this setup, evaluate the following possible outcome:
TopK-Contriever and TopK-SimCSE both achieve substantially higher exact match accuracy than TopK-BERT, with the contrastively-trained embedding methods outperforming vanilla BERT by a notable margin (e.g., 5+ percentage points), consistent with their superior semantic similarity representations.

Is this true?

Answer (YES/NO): NO